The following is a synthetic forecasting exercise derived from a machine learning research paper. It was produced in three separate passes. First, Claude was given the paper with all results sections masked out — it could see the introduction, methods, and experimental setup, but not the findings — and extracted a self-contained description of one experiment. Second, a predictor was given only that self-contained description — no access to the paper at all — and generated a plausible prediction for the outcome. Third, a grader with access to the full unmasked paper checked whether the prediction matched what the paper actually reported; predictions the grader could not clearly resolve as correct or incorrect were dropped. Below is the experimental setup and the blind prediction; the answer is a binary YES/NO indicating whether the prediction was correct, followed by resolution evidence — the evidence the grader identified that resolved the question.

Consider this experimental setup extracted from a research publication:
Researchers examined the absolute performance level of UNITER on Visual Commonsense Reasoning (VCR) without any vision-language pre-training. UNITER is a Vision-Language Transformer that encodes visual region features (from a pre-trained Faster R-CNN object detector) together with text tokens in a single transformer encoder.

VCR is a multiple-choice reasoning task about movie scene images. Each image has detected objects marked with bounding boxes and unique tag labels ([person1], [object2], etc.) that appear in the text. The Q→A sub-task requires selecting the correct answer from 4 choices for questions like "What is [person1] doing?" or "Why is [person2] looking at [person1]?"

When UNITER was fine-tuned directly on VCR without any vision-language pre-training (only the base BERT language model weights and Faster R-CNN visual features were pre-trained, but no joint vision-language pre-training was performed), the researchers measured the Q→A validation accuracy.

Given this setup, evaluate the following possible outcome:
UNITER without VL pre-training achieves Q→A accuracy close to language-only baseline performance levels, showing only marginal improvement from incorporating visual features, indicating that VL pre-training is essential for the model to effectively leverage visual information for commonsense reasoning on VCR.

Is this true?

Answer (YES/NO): NO